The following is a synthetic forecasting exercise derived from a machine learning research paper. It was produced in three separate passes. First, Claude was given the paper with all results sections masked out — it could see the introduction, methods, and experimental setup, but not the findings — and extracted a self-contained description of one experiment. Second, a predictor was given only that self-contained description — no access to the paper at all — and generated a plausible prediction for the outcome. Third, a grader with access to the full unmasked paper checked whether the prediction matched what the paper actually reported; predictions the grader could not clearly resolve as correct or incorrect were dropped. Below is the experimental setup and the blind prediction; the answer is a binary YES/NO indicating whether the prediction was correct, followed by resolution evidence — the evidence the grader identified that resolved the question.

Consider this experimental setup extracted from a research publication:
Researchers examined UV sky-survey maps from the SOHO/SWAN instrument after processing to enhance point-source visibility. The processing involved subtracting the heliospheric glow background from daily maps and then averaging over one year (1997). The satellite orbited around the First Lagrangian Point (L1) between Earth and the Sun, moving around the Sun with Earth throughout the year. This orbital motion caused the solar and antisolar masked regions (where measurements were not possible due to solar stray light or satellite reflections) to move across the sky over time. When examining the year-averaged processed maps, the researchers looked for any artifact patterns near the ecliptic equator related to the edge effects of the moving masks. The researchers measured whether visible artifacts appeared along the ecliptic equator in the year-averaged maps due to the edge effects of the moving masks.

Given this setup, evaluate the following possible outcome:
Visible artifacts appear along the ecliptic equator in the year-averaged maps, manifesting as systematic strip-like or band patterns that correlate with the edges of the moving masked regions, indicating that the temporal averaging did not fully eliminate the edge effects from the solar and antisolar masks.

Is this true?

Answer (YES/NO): YES